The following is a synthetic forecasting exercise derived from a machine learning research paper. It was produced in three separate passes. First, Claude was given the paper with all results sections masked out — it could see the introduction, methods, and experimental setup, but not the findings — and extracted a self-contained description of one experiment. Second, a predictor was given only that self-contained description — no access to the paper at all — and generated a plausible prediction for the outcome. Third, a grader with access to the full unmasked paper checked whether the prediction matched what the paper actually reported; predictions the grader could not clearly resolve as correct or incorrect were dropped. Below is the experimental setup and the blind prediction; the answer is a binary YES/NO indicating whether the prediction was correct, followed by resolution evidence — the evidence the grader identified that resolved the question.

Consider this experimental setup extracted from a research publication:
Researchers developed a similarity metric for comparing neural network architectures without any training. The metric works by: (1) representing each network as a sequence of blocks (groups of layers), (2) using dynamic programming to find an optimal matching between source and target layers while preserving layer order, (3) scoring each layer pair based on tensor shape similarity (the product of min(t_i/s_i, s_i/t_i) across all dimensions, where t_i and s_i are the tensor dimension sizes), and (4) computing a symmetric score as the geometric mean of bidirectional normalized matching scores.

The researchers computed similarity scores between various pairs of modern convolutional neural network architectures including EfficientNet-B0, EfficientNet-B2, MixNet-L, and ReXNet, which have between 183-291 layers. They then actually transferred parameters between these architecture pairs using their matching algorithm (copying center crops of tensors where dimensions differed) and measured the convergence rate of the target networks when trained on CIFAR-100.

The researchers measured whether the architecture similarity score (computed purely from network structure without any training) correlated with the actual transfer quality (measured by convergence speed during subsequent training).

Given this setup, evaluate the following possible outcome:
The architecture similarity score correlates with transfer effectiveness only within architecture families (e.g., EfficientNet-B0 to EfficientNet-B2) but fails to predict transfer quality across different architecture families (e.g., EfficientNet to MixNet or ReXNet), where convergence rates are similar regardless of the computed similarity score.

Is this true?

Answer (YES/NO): NO